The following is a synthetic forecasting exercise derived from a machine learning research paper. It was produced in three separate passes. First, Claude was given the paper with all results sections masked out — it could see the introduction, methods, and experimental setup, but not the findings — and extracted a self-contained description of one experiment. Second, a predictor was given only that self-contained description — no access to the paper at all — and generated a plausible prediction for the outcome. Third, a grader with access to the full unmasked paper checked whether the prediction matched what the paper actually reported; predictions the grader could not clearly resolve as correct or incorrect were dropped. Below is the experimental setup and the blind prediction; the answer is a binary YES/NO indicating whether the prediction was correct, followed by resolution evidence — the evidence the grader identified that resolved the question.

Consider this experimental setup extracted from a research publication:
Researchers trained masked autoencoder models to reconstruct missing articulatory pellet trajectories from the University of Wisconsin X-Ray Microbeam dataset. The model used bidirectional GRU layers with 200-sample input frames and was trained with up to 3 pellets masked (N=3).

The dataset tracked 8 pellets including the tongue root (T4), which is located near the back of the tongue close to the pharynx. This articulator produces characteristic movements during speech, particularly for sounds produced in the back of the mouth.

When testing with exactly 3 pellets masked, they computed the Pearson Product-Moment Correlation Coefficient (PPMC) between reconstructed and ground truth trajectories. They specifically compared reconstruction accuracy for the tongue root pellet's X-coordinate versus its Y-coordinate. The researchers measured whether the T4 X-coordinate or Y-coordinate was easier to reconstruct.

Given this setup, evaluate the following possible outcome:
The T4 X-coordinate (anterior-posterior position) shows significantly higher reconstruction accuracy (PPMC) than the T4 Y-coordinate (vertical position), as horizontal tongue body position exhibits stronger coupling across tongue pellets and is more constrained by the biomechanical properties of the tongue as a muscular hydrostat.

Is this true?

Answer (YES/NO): YES